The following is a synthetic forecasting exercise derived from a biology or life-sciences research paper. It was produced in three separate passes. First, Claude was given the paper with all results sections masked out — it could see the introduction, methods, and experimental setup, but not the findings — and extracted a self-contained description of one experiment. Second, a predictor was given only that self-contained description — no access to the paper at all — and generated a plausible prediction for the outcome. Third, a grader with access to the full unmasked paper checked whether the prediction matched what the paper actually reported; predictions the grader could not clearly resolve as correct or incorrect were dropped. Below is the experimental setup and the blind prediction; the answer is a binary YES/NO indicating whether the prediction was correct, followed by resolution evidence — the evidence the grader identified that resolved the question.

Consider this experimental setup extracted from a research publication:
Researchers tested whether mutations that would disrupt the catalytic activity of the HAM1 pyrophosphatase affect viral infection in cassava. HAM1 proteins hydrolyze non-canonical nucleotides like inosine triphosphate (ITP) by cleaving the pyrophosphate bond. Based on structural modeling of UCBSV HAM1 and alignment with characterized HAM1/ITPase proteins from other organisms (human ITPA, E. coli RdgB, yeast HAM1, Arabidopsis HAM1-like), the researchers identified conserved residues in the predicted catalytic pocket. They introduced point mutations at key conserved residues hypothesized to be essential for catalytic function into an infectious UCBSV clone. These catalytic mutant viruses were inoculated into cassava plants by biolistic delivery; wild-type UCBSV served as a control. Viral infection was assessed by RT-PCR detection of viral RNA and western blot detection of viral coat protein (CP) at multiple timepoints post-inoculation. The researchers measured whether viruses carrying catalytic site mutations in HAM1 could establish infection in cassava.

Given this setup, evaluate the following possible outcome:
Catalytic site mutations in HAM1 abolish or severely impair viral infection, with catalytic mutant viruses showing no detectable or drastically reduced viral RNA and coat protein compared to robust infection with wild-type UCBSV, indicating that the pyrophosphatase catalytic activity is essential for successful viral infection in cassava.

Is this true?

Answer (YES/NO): YES